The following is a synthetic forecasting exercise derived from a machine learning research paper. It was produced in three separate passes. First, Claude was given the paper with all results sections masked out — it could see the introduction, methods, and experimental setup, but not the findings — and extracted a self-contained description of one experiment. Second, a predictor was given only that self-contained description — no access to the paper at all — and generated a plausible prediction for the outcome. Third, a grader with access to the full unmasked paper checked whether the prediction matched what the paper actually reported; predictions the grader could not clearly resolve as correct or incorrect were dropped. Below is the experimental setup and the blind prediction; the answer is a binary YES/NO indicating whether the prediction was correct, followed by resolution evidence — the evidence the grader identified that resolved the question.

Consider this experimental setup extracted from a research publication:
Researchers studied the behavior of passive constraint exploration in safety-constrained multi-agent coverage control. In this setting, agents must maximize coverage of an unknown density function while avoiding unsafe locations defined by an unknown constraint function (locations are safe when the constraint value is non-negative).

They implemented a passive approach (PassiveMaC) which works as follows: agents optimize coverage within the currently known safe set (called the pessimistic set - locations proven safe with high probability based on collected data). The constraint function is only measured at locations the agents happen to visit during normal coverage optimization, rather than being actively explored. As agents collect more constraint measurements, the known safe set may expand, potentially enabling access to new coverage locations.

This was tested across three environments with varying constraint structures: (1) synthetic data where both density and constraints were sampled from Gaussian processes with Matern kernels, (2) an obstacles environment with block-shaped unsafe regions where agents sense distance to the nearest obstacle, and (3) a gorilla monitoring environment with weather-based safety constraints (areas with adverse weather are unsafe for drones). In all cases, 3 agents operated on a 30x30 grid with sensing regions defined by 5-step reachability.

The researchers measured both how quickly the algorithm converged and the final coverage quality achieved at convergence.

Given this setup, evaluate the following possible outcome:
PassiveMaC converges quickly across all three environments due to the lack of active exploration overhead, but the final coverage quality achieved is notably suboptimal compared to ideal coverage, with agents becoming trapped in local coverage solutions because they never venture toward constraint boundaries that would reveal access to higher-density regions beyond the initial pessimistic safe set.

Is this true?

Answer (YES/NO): YES